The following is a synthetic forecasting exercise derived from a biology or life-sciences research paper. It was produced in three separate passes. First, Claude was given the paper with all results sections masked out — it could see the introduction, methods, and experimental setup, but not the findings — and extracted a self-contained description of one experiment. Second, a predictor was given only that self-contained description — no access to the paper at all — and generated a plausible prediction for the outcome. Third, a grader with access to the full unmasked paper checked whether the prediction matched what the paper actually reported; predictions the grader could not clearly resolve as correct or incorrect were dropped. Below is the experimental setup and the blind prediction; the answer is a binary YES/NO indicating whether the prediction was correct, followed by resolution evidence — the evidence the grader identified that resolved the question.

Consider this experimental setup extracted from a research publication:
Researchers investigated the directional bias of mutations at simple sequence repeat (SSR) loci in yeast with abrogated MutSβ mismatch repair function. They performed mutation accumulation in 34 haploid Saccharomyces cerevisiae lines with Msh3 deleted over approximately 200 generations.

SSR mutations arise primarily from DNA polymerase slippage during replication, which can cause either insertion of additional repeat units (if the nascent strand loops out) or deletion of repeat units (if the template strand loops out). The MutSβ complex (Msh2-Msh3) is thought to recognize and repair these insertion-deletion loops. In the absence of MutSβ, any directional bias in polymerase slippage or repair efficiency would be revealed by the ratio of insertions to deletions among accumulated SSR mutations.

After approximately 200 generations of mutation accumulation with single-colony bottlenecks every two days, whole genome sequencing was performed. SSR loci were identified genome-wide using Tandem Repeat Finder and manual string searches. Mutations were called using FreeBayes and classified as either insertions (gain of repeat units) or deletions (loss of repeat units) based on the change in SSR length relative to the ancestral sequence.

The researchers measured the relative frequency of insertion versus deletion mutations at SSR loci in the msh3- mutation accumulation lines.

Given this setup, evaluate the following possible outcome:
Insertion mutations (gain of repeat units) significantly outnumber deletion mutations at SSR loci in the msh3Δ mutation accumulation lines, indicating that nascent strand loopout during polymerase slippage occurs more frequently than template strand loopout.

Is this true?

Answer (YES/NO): NO